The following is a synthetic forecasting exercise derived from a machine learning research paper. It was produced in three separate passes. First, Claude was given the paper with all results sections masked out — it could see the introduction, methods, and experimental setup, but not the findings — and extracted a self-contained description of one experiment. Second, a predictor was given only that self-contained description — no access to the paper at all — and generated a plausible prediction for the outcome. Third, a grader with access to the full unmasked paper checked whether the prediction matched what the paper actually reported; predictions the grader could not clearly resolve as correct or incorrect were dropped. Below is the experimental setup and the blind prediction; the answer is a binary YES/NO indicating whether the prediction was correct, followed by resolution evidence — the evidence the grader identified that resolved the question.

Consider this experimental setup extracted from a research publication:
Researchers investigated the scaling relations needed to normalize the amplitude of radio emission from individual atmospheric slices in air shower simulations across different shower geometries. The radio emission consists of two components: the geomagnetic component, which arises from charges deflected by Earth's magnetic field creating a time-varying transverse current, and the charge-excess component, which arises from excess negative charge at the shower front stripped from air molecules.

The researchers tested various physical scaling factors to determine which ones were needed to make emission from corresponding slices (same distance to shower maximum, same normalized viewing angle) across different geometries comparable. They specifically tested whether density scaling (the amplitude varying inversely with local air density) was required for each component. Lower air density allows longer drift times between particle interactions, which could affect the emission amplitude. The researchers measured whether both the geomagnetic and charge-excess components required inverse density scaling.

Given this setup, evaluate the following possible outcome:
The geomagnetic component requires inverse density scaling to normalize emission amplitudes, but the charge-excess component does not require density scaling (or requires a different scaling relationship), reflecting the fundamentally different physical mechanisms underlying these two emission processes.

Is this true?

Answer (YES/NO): YES